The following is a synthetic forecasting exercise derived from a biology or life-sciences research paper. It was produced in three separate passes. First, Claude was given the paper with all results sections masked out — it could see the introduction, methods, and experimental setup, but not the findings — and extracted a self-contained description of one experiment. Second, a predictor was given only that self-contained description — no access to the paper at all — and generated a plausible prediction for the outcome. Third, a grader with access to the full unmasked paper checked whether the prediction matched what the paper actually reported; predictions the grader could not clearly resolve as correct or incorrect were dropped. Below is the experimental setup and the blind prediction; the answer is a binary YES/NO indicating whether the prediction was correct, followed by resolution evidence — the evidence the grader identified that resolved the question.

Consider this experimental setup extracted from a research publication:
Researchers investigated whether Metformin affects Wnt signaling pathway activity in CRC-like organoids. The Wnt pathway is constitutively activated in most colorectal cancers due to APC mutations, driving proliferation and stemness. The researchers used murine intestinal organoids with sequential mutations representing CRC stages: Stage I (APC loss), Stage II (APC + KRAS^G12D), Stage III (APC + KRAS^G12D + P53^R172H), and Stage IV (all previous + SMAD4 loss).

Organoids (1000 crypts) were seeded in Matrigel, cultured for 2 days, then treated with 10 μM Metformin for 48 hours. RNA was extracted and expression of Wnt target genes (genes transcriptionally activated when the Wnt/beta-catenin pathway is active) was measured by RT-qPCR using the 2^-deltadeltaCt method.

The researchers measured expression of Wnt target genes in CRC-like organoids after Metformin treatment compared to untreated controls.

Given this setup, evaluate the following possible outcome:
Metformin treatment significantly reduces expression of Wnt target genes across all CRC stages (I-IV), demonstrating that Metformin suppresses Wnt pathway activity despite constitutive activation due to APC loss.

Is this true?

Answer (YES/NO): YES